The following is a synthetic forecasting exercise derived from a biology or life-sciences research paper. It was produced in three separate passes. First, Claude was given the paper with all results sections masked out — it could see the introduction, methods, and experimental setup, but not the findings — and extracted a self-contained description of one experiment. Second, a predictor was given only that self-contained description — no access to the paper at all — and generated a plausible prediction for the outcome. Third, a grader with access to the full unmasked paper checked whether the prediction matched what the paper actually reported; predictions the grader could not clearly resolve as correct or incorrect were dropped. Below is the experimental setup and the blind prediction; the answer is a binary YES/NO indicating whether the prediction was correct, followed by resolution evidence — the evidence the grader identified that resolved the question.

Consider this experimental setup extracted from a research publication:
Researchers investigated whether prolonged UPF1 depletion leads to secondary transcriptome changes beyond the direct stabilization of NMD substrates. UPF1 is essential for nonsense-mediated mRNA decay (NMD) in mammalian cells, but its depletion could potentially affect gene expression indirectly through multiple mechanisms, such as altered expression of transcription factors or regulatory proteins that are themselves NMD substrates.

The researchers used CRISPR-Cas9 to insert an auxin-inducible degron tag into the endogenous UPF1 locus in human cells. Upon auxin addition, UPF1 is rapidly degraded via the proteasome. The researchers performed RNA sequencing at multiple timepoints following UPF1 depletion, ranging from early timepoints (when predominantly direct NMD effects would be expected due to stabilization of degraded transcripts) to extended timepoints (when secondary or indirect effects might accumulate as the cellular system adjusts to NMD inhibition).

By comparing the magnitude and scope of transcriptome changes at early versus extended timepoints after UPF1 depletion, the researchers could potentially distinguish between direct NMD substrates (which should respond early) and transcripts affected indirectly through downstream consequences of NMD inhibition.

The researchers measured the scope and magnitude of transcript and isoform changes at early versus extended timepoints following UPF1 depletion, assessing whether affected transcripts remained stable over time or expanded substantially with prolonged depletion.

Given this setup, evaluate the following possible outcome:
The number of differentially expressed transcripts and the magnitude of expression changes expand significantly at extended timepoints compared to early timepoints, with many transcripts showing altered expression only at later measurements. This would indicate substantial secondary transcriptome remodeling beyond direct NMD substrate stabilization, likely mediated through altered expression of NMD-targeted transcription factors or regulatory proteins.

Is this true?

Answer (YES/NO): YES